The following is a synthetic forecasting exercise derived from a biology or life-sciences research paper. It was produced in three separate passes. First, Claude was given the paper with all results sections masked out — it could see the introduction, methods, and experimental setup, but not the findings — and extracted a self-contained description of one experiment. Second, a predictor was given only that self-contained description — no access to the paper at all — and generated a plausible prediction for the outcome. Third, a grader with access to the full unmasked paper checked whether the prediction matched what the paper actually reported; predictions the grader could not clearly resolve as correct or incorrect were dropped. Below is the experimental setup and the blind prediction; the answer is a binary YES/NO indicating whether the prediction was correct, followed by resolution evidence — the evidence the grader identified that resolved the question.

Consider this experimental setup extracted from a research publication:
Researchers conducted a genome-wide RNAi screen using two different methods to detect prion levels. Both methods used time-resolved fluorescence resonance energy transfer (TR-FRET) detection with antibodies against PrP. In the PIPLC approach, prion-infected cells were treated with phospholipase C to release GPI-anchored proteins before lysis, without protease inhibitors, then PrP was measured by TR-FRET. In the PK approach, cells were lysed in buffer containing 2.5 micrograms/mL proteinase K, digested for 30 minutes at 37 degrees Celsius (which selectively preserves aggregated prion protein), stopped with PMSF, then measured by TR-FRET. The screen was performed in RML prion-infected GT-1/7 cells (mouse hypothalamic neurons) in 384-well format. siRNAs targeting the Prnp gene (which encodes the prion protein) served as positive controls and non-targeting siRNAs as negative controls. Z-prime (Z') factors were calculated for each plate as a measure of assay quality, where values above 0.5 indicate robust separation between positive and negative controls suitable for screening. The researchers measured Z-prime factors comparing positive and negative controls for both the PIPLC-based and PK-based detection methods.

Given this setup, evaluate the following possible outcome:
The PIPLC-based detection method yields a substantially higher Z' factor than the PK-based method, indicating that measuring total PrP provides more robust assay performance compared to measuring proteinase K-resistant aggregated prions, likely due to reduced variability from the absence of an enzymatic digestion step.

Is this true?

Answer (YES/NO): NO